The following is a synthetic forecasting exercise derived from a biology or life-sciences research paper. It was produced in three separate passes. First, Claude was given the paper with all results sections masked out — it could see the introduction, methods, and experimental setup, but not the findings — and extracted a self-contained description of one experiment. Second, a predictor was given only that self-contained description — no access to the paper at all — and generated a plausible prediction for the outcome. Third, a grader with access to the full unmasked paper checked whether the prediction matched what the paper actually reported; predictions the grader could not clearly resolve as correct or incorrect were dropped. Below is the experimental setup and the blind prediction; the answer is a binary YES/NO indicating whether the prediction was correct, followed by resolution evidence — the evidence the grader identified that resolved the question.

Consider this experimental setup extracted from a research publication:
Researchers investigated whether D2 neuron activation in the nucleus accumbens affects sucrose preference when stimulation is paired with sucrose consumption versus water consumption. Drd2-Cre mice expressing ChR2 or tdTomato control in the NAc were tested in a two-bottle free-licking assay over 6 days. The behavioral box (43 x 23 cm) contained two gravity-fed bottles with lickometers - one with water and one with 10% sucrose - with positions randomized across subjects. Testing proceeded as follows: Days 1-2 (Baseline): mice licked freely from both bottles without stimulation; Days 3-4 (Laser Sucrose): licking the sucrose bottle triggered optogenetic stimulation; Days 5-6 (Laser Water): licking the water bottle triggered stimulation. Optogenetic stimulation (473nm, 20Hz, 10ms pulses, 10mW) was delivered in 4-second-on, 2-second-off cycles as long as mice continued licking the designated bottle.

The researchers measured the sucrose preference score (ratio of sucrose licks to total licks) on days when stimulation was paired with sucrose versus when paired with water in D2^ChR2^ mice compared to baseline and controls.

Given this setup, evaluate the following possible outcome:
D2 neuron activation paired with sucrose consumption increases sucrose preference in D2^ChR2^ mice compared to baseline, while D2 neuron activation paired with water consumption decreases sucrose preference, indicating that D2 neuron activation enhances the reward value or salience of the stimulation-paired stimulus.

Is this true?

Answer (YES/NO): NO